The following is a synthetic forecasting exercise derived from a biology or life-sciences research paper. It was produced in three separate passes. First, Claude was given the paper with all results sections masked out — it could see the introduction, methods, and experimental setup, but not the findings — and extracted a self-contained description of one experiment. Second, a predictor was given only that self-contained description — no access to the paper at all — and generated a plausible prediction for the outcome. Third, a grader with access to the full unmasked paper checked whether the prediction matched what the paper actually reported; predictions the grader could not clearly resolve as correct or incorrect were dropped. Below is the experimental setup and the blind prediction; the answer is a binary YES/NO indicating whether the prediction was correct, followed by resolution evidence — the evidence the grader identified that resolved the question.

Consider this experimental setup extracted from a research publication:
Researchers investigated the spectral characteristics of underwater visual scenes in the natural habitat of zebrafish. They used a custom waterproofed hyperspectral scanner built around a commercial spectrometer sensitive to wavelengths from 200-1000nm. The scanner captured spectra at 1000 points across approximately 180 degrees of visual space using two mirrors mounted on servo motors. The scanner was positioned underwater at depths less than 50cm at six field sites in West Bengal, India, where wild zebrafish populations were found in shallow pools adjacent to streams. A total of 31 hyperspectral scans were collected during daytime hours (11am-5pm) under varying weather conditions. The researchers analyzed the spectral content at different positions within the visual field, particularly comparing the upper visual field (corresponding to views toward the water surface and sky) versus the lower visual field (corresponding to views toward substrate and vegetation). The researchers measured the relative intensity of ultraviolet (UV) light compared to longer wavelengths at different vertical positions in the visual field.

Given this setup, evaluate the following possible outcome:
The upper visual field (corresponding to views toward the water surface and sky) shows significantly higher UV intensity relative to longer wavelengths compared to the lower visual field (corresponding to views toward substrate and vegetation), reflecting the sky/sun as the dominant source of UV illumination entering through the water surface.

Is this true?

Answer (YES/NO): YES